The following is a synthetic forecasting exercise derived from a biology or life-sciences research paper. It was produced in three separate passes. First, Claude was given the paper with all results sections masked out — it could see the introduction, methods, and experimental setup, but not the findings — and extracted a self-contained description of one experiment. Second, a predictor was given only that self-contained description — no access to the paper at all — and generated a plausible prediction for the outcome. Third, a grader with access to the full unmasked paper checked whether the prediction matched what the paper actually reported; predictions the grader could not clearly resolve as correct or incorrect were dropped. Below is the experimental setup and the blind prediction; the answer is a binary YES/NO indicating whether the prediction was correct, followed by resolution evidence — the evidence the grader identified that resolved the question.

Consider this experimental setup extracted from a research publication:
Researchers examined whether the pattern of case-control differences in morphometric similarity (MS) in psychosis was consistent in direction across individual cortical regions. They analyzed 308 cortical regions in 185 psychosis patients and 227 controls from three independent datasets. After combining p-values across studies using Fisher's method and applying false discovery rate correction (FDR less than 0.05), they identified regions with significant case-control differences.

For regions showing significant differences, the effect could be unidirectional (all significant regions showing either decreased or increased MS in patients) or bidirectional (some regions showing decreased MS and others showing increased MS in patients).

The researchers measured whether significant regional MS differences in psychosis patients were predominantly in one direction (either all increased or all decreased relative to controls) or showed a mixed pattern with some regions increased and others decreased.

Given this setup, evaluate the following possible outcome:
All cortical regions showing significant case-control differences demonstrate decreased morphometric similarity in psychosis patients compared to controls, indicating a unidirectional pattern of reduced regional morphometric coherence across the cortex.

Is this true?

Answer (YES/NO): NO